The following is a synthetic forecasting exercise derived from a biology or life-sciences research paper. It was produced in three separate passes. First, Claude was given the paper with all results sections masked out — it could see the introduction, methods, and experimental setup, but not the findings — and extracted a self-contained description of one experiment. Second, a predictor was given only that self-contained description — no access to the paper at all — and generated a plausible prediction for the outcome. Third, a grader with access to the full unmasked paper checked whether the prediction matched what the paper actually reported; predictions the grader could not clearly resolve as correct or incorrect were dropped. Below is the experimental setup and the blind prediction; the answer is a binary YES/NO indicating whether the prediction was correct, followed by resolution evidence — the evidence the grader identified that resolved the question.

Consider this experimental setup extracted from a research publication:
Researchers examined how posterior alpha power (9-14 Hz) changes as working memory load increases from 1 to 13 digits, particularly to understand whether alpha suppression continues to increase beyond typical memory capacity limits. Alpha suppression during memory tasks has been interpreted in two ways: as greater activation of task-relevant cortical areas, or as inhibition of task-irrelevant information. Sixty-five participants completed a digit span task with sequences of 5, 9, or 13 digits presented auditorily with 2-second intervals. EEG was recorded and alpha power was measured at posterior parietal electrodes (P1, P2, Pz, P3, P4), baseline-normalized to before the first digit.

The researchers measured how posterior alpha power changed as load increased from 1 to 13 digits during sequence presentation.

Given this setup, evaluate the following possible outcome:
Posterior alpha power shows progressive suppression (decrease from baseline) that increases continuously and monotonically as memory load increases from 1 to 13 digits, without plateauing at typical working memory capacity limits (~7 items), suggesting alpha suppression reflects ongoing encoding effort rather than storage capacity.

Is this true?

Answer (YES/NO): NO